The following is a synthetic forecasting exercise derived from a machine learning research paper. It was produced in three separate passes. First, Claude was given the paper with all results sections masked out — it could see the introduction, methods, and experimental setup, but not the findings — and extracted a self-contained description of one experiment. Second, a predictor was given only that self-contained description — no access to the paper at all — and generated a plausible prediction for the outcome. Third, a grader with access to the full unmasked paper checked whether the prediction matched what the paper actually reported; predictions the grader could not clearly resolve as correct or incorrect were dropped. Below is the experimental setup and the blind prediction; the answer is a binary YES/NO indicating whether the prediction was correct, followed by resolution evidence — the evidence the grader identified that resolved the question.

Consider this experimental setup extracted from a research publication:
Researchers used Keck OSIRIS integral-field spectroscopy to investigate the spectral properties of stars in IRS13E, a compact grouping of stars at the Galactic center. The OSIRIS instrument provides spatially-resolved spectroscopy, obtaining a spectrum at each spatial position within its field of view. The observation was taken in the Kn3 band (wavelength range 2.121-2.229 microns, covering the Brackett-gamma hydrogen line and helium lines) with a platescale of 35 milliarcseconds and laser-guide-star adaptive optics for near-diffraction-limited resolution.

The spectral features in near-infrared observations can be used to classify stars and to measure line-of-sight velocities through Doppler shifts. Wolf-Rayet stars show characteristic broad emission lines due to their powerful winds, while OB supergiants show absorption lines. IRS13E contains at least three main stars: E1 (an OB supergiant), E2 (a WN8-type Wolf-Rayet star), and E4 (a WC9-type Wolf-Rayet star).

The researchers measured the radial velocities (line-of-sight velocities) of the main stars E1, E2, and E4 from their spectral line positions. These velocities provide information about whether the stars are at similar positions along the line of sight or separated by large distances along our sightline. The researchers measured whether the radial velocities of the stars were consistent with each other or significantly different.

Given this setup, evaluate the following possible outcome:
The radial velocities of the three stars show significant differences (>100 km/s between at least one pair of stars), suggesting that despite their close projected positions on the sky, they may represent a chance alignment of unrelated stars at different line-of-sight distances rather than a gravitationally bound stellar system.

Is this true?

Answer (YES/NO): NO